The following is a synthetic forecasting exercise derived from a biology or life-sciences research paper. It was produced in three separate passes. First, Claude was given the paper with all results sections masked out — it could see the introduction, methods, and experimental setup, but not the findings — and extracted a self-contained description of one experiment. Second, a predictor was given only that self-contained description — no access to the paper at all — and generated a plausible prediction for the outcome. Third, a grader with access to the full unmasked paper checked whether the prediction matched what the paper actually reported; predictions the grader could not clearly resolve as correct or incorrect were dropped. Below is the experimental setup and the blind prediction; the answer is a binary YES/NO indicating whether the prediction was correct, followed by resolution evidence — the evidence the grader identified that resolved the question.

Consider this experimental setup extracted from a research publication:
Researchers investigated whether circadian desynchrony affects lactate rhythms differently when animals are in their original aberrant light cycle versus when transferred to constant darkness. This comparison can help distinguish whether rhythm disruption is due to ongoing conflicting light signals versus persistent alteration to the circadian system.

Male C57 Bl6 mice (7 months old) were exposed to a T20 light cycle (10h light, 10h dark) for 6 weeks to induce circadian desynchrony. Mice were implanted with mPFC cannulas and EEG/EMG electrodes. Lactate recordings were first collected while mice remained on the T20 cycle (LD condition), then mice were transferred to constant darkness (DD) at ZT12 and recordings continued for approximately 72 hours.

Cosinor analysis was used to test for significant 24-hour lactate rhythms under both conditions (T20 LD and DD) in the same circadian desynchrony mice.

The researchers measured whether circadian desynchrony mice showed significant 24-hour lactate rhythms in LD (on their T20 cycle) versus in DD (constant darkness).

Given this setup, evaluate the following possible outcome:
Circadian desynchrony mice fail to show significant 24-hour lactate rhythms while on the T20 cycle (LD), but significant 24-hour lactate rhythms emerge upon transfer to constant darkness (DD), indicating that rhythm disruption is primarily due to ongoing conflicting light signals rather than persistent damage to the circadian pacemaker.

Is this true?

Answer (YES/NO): NO